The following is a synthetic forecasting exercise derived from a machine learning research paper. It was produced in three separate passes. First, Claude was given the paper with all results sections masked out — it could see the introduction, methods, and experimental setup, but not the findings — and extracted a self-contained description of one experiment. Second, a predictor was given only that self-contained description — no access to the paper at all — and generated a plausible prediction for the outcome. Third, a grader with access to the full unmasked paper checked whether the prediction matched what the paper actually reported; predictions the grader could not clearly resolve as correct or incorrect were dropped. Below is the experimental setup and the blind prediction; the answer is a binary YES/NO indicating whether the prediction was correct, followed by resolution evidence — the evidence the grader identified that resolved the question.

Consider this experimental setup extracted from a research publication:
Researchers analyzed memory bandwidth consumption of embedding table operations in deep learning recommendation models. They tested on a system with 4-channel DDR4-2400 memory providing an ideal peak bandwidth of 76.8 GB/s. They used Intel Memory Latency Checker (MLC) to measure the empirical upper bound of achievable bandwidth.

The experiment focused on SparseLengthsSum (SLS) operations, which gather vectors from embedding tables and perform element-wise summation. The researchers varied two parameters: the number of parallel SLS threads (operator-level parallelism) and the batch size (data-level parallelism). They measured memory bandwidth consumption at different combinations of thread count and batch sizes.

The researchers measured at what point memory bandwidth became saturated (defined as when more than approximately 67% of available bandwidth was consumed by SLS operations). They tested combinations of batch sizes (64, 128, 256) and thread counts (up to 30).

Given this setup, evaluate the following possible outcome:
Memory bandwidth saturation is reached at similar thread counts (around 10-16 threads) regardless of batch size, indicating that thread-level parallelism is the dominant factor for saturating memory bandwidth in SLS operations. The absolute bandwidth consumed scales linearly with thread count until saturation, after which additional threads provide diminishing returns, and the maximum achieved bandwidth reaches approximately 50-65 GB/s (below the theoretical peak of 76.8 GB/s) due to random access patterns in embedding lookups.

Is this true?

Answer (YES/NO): NO